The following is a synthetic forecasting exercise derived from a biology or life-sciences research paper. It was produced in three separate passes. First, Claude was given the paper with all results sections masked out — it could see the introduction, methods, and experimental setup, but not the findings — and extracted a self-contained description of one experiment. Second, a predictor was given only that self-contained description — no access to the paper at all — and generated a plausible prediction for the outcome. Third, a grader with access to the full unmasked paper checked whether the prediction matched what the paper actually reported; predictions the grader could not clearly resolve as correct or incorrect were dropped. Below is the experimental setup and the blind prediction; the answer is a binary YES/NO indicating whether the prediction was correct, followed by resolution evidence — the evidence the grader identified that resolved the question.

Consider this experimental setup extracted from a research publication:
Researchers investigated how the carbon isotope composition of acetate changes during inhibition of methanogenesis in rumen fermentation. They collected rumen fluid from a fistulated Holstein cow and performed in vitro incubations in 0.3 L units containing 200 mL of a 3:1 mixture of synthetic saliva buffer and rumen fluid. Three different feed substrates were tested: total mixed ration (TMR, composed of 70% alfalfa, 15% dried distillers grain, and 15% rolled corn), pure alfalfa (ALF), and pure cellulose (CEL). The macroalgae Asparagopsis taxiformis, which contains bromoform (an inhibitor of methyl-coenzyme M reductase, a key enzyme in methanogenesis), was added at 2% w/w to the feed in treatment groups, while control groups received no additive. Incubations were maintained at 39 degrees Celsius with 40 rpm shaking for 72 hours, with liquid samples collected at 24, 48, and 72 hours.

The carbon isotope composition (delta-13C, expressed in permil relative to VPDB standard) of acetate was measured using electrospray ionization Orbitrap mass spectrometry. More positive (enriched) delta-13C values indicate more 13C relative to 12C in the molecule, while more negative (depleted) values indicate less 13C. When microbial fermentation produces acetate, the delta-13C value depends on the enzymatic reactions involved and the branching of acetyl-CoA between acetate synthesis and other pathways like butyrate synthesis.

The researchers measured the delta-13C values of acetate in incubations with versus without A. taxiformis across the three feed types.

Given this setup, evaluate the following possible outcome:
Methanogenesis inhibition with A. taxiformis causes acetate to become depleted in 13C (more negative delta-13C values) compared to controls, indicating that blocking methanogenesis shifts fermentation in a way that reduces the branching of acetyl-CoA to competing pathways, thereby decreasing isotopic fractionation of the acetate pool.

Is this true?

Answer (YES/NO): NO